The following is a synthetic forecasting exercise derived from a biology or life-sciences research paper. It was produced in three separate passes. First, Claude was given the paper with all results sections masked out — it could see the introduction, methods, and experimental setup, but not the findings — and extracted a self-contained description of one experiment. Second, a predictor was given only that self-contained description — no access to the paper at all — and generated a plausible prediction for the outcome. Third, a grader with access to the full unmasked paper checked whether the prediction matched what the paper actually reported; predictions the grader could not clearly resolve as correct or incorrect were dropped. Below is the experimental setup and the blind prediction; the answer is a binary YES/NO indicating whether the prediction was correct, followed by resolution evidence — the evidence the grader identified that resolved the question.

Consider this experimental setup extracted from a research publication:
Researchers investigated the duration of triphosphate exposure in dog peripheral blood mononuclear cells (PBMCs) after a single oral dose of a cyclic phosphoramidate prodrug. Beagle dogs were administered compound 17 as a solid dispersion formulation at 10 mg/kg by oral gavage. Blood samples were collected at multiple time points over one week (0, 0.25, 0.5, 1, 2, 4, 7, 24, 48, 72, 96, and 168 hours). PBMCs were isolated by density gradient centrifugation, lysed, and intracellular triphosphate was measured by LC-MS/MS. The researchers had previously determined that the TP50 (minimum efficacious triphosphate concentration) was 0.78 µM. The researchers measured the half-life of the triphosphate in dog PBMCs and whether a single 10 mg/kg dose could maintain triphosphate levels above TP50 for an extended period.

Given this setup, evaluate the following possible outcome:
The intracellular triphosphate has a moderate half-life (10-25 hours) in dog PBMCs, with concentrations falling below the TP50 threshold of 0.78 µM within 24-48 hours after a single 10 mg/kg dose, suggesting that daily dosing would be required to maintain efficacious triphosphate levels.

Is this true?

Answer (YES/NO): NO